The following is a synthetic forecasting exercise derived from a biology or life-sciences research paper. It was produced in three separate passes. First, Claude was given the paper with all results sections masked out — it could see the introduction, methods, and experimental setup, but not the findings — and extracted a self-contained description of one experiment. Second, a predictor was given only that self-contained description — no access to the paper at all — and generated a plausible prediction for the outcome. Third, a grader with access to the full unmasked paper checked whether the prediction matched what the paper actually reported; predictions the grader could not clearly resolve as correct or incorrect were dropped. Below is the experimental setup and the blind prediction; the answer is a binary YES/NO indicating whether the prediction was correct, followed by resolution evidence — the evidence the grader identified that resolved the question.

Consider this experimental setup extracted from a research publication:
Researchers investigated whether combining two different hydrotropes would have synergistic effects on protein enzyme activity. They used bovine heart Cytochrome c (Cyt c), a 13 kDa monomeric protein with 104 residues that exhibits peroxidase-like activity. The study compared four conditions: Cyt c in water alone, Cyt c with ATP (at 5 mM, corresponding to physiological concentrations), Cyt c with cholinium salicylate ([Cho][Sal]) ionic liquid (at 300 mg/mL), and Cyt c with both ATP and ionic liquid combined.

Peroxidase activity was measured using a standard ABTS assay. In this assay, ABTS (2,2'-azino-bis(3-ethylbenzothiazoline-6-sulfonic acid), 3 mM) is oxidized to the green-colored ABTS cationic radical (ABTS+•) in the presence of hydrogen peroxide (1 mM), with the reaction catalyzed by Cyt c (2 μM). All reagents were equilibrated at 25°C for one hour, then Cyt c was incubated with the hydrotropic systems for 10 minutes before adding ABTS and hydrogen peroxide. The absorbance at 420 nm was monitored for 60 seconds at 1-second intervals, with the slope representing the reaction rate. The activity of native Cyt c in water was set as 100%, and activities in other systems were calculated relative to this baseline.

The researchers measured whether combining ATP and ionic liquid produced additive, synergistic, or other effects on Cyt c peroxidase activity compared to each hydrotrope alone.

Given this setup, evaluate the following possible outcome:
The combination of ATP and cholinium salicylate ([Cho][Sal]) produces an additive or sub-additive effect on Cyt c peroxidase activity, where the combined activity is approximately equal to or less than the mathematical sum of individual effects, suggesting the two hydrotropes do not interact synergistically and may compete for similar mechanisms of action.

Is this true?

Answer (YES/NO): YES